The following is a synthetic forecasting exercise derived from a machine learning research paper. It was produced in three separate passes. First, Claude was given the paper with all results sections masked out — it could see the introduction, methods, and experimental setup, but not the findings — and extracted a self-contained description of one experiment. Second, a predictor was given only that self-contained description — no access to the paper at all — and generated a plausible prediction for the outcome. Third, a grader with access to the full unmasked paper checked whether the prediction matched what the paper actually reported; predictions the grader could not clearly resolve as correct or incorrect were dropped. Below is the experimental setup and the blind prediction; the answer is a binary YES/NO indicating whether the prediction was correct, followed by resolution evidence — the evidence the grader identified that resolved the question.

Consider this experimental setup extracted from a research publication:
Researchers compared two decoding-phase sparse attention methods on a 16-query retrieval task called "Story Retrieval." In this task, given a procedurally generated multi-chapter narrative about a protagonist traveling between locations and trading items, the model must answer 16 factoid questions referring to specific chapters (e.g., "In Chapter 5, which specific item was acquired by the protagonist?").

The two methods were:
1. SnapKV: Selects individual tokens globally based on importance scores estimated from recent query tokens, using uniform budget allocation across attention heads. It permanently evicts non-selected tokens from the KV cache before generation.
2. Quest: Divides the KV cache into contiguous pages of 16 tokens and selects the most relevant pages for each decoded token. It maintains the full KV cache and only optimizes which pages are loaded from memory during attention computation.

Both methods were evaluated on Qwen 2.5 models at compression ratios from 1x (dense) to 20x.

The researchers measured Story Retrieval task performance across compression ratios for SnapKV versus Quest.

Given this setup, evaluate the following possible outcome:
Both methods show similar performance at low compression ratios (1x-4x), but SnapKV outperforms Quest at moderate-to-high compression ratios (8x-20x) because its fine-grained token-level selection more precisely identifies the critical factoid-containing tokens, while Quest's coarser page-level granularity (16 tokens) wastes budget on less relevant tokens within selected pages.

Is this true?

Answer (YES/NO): NO